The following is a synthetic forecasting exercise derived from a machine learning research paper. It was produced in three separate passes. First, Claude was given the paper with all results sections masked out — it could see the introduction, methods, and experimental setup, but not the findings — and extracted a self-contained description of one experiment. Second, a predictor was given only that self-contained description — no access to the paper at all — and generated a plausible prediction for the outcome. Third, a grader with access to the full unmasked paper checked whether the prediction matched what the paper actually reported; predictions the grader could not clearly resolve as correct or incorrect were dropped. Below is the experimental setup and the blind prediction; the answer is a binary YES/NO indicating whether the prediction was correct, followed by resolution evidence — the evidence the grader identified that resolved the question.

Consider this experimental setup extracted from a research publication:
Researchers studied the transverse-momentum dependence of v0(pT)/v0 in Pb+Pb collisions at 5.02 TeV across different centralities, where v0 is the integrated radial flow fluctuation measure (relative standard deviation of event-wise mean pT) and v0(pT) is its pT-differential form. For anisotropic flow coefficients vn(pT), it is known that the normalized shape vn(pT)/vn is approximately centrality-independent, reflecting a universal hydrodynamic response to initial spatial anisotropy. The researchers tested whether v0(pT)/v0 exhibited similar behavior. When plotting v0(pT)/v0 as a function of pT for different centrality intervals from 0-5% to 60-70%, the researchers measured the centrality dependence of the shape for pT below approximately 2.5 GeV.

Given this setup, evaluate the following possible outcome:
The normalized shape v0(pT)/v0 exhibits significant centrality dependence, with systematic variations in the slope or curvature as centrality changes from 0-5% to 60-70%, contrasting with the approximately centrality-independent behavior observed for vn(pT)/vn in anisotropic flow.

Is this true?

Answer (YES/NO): NO